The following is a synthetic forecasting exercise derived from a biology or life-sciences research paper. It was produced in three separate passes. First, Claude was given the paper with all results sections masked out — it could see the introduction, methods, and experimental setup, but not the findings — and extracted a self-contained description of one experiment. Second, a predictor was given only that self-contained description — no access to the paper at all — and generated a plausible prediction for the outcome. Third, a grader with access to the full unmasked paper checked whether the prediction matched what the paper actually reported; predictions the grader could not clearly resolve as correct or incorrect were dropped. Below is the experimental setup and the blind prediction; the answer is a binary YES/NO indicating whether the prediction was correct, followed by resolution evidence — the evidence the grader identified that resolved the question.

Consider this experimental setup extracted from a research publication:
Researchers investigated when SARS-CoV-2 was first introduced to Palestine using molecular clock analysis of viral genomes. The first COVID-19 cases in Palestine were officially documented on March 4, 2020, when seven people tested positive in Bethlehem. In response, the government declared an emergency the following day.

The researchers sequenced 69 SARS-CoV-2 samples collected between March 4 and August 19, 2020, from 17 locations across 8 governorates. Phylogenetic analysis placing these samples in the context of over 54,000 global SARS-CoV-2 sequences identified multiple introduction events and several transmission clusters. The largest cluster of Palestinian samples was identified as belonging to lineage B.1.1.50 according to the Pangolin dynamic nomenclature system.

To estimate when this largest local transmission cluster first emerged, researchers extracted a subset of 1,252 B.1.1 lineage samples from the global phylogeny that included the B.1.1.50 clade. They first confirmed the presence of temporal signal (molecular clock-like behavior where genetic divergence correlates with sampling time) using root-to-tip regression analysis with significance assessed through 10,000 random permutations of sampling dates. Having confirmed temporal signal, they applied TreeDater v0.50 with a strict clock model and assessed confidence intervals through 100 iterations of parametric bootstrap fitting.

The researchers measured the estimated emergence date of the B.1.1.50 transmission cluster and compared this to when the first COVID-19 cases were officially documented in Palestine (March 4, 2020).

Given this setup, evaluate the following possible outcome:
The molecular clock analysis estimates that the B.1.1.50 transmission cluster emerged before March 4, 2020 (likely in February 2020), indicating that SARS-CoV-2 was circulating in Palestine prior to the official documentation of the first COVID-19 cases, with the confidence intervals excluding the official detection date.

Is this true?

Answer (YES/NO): YES